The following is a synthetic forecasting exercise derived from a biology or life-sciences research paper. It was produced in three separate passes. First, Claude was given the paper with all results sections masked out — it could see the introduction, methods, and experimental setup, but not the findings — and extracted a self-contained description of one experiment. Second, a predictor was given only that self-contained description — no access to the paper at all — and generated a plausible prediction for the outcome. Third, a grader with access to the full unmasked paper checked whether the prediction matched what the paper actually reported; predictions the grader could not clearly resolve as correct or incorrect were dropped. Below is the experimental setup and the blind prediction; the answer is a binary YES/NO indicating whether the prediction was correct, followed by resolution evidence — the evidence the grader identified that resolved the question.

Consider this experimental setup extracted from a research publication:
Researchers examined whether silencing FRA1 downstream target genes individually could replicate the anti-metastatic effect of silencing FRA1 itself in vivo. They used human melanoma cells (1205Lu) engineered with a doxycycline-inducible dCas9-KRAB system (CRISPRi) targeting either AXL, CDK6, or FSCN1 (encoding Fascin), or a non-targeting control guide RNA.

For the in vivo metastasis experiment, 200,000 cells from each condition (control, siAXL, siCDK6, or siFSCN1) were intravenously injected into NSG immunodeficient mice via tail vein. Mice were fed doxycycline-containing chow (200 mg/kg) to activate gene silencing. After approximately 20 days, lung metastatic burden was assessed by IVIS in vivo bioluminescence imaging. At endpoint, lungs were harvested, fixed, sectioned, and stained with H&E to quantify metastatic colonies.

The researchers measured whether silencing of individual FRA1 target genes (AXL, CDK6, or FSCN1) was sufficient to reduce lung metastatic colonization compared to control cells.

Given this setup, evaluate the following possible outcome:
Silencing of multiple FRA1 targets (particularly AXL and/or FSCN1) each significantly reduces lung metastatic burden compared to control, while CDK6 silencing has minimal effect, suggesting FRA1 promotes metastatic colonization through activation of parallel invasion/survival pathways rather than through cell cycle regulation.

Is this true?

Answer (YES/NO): NO